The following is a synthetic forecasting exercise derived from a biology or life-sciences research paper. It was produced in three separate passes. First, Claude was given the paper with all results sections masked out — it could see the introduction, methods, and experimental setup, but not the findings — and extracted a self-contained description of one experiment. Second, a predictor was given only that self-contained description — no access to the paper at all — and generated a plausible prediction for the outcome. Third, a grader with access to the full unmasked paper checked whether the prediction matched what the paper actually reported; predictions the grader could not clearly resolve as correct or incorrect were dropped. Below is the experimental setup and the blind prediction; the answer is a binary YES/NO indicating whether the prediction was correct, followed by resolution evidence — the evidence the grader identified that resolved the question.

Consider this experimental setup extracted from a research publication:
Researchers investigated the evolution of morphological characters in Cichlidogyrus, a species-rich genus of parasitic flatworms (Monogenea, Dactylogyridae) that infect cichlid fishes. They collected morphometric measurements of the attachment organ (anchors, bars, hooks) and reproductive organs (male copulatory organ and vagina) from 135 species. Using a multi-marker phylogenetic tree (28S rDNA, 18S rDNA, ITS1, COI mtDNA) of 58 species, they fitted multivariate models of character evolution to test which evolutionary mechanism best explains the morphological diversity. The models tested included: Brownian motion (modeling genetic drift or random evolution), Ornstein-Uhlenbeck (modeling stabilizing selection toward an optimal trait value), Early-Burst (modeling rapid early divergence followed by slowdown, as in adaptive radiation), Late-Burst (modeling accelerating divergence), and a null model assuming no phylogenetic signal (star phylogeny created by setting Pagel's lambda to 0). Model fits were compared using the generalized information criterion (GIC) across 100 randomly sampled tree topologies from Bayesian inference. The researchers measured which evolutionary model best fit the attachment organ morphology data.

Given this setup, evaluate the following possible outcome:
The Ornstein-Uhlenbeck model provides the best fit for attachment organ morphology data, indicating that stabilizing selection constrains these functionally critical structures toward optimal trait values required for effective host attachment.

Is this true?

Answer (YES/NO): NO